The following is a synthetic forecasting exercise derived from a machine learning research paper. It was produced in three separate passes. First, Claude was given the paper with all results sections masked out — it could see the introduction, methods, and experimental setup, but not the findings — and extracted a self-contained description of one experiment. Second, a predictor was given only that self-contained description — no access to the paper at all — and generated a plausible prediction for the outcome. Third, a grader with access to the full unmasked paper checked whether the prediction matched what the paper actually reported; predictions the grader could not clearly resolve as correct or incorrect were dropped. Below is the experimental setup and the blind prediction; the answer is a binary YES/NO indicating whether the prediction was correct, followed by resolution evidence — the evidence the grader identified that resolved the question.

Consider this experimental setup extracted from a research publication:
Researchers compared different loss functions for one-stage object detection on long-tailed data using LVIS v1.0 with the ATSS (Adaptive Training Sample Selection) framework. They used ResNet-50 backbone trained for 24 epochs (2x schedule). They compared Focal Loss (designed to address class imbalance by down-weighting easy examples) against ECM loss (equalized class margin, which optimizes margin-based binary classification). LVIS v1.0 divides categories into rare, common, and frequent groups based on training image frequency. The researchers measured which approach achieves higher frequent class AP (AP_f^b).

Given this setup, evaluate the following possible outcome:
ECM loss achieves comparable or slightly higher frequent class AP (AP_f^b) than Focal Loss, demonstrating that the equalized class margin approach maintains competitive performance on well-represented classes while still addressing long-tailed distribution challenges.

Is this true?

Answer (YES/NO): NO